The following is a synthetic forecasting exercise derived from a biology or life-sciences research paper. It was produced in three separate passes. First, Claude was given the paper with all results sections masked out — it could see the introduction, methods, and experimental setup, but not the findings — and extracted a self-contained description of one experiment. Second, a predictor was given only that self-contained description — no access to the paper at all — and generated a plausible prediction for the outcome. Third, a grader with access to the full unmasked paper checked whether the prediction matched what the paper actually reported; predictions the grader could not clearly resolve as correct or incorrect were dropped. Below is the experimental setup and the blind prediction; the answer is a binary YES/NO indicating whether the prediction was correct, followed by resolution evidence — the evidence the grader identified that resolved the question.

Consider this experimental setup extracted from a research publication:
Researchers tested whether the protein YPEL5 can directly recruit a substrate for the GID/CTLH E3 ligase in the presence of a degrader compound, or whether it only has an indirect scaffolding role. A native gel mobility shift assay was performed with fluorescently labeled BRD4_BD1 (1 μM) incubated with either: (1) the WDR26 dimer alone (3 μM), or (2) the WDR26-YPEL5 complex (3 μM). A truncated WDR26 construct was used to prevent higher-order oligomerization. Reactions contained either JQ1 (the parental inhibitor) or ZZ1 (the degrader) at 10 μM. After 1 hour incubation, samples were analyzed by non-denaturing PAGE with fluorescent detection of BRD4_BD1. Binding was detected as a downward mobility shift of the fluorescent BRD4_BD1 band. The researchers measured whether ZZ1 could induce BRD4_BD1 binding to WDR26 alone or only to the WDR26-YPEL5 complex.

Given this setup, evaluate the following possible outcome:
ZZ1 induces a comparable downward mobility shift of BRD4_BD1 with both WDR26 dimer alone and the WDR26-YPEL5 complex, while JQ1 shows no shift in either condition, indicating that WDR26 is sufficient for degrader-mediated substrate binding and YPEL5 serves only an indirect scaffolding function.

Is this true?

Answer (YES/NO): NO